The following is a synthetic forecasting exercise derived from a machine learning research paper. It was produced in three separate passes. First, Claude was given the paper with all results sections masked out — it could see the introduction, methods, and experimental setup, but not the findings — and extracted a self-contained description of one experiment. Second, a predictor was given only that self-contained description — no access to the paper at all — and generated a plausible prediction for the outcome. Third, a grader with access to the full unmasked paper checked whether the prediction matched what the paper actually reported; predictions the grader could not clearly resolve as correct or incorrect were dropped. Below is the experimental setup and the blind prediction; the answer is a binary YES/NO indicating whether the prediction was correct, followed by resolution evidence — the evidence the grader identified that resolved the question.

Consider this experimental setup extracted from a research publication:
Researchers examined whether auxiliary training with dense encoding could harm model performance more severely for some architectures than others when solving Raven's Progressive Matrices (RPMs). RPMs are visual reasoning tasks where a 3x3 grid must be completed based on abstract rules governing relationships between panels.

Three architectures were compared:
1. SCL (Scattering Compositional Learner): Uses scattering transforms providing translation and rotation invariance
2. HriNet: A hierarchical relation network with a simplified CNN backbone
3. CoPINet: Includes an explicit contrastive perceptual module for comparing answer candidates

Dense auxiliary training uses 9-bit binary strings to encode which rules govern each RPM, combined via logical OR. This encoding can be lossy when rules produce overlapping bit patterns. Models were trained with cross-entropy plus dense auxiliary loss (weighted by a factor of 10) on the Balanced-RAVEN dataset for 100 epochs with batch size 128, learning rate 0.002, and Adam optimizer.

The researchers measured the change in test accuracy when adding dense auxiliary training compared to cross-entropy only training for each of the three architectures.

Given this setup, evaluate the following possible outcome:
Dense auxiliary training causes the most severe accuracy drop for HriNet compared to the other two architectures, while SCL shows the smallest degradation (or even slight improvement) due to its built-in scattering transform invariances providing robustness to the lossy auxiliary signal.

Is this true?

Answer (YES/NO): NO